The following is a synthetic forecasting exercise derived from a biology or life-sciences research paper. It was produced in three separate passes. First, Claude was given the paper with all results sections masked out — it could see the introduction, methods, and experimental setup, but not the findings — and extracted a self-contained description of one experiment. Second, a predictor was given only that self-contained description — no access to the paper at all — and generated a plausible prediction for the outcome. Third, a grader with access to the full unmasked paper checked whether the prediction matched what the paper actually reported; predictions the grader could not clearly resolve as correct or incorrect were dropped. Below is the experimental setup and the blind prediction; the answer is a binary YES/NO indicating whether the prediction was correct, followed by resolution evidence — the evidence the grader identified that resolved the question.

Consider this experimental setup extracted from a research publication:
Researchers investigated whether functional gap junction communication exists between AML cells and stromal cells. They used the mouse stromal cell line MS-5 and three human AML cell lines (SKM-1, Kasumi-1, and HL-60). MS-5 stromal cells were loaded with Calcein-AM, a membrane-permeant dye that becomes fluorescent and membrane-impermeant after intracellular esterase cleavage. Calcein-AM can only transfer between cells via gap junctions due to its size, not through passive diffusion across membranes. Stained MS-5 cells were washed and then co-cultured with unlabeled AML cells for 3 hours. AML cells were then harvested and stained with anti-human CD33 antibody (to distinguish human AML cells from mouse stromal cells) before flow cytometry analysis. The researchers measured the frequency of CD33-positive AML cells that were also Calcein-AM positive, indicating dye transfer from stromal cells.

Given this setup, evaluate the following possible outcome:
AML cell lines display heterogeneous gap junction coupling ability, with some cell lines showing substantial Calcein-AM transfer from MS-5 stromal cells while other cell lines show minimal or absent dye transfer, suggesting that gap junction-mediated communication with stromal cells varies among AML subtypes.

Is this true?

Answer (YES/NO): NO